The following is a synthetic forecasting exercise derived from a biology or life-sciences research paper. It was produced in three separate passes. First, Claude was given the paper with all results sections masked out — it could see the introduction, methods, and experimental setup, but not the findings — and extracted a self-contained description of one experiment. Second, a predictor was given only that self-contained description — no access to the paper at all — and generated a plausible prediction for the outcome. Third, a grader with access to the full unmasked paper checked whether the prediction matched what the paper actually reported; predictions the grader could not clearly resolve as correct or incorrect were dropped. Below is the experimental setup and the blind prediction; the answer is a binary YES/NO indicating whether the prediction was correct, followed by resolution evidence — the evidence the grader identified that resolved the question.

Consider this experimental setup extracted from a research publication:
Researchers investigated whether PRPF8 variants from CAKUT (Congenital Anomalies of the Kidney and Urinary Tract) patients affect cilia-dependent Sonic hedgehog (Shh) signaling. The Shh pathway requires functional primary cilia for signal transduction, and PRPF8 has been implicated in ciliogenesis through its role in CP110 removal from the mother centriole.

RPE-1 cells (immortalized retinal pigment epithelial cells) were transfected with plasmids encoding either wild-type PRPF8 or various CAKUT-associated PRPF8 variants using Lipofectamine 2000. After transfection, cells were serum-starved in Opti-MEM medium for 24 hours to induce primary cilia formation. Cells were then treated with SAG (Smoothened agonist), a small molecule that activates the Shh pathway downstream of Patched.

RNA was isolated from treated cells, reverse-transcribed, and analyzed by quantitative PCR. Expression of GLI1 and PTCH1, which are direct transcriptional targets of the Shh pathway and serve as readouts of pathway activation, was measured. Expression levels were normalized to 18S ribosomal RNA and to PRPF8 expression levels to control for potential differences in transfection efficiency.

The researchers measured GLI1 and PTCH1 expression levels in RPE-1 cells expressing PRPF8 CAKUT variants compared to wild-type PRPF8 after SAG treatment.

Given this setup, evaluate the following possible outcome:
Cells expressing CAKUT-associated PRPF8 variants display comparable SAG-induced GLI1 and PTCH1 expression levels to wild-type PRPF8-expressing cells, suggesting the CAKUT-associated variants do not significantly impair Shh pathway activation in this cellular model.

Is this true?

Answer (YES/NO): NO